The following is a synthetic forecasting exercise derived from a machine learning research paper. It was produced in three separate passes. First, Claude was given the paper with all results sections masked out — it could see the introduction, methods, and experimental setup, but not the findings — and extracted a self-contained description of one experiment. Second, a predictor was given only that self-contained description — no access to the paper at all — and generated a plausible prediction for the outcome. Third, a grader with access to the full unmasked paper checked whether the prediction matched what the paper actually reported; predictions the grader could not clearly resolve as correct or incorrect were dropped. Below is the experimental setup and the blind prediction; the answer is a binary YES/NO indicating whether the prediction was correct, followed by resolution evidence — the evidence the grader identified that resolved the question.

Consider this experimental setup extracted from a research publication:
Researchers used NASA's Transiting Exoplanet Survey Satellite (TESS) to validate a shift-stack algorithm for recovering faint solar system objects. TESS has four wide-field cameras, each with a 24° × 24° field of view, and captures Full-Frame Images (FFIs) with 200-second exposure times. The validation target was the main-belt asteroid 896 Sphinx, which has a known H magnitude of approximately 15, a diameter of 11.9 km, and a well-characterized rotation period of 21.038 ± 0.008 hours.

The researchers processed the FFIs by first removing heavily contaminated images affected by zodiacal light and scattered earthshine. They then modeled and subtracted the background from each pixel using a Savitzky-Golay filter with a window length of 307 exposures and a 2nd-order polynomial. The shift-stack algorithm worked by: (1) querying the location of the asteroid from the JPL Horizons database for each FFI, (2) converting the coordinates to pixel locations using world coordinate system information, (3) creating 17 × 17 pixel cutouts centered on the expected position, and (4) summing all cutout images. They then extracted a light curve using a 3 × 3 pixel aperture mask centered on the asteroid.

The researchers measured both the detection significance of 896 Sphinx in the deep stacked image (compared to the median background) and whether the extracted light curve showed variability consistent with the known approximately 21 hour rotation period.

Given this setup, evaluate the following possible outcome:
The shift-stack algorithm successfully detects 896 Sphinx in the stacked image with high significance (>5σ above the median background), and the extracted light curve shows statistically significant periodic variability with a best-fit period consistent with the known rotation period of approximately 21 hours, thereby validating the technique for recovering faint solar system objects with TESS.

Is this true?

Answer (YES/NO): YES